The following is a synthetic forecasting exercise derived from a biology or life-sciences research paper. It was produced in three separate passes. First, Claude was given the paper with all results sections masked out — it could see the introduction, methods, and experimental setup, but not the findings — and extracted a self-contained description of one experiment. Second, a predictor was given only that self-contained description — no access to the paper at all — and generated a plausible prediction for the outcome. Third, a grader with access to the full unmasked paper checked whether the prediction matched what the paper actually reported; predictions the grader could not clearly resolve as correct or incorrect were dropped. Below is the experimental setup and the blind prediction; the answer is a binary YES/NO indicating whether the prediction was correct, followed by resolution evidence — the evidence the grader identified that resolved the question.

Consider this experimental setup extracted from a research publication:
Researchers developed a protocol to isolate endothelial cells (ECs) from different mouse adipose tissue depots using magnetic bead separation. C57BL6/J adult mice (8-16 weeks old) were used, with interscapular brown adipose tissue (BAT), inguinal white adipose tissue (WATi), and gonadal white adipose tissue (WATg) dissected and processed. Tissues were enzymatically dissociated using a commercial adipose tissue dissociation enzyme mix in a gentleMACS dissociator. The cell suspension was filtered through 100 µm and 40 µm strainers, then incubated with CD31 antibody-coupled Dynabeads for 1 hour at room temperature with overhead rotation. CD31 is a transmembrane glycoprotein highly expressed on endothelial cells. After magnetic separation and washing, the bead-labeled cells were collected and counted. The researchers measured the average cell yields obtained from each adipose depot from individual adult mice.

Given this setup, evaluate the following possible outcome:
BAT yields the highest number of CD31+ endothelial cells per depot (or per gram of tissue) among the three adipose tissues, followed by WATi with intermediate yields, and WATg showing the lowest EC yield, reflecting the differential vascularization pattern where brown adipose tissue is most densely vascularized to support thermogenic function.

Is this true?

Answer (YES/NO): NO